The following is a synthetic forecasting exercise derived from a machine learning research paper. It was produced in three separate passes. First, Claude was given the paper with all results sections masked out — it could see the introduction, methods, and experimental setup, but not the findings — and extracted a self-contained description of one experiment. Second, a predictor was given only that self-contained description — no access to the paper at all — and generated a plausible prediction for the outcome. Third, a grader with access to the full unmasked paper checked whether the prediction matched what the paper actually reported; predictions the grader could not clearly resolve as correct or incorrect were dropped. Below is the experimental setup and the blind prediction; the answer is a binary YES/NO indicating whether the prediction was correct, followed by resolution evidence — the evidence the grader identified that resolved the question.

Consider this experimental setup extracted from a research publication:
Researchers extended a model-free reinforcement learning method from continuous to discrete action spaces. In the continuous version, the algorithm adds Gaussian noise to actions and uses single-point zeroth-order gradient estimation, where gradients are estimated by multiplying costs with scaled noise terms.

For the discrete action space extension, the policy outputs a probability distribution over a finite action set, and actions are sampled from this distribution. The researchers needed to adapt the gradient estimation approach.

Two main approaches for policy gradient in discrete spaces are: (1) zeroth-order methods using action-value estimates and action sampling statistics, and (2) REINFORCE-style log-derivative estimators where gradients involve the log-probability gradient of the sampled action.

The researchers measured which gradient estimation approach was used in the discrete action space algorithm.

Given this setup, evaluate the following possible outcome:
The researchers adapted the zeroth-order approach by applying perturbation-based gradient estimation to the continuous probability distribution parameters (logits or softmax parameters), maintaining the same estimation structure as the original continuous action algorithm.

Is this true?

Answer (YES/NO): NO